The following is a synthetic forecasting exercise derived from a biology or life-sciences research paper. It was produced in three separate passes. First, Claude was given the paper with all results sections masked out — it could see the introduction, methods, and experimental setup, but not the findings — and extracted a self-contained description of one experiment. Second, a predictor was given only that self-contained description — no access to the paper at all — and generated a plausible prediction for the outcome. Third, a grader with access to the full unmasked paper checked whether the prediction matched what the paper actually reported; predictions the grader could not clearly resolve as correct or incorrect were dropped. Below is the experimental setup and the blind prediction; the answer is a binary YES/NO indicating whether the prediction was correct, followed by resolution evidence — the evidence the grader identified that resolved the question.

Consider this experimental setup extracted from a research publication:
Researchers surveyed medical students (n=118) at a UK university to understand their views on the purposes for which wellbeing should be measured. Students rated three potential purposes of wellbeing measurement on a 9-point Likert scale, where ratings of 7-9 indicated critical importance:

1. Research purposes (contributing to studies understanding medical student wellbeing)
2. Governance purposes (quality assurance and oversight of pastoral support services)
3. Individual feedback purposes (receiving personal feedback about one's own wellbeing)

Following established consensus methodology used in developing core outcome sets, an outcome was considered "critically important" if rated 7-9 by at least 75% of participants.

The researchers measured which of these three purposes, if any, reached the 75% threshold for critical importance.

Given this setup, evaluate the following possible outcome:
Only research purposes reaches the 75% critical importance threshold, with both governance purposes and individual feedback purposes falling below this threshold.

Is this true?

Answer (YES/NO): NO